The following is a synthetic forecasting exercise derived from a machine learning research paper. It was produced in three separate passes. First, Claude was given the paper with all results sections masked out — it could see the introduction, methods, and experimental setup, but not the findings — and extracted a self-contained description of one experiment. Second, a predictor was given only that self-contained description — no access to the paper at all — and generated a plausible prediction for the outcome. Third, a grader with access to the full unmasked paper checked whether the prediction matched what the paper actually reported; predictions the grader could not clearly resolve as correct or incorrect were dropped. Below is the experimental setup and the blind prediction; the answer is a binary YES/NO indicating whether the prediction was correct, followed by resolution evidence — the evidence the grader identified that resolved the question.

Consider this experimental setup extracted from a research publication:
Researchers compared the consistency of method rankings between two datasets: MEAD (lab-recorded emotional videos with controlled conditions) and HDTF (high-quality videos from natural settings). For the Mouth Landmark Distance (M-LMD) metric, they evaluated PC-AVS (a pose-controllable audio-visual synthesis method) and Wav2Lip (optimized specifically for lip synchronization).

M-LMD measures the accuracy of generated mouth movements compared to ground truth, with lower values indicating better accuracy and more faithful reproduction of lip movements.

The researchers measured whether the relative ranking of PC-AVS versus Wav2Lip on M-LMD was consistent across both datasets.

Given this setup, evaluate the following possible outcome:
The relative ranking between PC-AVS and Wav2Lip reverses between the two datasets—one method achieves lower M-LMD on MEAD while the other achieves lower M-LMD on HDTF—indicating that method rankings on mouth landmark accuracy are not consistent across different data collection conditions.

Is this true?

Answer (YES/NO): NO